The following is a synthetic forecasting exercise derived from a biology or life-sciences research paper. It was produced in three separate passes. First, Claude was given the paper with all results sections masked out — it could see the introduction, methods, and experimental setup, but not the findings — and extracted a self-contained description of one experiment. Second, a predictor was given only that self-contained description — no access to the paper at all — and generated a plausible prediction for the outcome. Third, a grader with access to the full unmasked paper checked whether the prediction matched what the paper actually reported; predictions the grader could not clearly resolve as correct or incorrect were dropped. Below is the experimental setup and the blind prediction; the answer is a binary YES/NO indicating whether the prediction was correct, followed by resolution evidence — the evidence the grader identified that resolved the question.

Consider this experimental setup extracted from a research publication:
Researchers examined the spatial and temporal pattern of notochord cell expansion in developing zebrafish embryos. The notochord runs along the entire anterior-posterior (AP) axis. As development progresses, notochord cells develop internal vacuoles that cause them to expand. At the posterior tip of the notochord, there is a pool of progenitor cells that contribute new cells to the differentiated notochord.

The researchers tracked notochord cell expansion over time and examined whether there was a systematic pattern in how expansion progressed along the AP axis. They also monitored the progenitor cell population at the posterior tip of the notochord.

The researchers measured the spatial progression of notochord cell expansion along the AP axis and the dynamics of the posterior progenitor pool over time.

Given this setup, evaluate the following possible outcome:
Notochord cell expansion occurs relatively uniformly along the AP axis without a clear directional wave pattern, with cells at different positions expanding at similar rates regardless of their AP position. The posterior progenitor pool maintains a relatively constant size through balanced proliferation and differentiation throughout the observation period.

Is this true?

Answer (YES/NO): NO